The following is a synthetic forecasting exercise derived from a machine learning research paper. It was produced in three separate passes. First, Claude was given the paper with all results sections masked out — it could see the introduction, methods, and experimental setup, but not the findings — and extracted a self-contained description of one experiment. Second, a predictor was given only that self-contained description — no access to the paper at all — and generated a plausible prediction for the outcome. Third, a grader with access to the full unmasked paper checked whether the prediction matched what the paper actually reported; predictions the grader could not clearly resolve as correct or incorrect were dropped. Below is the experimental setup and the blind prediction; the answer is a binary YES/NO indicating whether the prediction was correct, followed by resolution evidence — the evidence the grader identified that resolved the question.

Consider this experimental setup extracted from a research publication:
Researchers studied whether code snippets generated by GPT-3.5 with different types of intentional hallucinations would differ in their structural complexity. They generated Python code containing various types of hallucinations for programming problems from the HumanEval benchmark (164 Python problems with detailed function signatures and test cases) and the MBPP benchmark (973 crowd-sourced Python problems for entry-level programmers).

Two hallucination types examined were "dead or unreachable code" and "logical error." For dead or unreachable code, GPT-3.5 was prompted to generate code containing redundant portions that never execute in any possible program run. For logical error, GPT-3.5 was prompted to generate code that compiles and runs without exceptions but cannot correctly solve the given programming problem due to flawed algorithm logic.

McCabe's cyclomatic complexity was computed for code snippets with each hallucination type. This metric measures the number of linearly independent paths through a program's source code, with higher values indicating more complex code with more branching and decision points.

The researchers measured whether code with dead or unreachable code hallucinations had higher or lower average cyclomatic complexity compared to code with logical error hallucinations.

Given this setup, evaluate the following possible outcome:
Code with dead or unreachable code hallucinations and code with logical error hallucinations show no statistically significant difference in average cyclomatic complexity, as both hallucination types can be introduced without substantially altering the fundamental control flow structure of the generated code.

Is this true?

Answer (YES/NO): NO